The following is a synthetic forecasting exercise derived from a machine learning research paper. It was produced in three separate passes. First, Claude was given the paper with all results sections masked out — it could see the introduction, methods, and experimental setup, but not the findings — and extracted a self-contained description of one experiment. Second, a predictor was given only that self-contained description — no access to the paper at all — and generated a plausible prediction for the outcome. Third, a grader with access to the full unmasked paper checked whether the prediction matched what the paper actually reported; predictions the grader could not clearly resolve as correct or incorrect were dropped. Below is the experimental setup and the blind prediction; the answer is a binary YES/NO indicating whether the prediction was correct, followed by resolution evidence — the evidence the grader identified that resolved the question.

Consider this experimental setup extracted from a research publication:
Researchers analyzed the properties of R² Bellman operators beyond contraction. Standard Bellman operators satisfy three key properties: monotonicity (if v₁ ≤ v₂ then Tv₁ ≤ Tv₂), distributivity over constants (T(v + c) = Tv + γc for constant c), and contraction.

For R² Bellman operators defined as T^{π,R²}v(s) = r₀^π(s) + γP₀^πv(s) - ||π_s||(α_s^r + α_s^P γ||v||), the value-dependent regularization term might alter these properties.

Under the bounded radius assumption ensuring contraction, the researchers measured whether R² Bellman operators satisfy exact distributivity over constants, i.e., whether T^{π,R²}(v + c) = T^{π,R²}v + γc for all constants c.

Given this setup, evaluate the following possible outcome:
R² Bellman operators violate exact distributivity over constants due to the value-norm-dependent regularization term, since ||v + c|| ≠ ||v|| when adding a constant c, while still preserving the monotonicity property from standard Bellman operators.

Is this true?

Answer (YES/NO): YES